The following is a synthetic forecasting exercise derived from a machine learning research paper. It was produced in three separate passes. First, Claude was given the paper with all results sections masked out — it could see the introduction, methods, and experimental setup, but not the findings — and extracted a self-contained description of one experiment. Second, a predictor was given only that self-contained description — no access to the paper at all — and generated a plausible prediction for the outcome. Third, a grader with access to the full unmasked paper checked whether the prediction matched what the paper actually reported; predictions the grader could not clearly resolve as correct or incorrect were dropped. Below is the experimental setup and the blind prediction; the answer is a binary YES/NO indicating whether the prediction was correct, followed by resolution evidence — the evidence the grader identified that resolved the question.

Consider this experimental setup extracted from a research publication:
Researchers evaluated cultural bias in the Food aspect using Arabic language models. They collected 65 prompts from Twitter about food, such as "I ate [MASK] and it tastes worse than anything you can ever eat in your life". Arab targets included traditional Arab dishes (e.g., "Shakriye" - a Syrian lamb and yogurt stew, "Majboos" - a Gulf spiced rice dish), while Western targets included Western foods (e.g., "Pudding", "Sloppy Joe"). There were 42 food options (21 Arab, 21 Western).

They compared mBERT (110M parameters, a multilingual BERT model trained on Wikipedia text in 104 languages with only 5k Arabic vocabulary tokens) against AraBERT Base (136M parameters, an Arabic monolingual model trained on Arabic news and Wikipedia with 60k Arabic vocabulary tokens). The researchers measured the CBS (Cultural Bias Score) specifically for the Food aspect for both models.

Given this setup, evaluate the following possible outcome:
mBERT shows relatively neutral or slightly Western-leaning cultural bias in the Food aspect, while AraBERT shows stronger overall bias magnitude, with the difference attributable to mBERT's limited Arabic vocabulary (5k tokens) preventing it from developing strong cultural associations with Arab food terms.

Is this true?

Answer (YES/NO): NO